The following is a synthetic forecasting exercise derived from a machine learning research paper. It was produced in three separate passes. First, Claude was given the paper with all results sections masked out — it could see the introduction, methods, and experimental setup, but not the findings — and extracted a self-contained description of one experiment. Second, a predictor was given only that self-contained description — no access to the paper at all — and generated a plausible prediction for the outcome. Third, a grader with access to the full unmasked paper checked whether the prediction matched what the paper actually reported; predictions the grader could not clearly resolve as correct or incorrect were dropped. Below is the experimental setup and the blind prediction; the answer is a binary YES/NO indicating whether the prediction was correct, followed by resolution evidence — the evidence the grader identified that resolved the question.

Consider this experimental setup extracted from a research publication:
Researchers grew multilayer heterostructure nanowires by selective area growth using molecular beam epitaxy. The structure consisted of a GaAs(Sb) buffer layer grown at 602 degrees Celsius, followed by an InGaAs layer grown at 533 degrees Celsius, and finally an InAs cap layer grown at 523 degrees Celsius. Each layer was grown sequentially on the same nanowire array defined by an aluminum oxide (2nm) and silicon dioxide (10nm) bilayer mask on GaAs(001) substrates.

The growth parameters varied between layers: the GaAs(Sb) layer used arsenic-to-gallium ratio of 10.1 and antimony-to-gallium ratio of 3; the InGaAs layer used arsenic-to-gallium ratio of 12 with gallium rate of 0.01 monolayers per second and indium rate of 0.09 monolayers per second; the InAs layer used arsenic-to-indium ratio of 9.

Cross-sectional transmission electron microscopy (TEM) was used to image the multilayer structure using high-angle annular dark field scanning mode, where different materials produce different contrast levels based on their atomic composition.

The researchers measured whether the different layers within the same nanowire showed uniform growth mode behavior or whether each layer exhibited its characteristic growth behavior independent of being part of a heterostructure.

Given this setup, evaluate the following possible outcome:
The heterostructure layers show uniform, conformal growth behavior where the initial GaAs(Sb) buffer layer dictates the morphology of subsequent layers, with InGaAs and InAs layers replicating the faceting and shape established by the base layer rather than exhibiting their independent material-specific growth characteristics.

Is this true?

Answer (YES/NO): NO